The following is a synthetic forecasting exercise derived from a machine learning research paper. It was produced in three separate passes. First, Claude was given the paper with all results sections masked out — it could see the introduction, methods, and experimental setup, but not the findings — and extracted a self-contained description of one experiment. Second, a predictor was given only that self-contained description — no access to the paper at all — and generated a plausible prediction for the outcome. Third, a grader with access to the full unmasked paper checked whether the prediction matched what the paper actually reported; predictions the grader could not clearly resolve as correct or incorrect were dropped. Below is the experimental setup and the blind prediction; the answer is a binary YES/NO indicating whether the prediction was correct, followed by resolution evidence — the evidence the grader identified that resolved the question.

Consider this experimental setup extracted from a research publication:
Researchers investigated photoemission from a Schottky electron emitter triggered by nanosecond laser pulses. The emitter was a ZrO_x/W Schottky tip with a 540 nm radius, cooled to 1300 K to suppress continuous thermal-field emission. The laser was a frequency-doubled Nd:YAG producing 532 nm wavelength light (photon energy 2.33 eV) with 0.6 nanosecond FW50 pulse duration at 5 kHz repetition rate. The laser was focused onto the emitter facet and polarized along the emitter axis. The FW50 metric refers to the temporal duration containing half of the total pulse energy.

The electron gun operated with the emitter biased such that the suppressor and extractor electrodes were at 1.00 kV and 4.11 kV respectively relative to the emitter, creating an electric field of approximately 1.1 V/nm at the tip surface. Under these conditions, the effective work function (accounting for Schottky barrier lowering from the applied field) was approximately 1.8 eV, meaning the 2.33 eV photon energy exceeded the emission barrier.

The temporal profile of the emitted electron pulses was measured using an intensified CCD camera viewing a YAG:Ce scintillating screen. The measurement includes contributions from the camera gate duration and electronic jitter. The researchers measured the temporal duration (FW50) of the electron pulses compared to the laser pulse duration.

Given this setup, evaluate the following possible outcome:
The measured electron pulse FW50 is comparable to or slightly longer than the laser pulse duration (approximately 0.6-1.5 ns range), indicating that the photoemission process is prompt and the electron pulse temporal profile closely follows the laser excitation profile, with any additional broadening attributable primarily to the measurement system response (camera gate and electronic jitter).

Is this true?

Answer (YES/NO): NO